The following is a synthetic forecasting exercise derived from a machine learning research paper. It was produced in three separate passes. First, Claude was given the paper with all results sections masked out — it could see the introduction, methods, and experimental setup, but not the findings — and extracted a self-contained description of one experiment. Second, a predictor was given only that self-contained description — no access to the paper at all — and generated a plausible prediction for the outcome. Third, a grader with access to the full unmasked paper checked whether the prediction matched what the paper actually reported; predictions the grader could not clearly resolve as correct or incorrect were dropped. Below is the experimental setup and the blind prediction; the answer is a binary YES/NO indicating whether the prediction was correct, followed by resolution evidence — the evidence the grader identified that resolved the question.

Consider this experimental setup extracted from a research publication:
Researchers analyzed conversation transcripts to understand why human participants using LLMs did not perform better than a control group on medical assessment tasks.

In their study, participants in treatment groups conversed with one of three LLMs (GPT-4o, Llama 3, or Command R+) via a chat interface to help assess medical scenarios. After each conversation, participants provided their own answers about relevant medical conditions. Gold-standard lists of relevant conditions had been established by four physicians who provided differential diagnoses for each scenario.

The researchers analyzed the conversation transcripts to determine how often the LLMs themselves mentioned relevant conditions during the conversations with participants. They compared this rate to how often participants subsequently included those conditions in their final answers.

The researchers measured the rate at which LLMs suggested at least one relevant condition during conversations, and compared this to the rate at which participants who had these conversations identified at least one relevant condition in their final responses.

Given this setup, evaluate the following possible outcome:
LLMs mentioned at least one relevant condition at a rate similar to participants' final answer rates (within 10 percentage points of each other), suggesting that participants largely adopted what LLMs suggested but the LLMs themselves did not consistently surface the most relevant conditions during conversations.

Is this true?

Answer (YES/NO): NO